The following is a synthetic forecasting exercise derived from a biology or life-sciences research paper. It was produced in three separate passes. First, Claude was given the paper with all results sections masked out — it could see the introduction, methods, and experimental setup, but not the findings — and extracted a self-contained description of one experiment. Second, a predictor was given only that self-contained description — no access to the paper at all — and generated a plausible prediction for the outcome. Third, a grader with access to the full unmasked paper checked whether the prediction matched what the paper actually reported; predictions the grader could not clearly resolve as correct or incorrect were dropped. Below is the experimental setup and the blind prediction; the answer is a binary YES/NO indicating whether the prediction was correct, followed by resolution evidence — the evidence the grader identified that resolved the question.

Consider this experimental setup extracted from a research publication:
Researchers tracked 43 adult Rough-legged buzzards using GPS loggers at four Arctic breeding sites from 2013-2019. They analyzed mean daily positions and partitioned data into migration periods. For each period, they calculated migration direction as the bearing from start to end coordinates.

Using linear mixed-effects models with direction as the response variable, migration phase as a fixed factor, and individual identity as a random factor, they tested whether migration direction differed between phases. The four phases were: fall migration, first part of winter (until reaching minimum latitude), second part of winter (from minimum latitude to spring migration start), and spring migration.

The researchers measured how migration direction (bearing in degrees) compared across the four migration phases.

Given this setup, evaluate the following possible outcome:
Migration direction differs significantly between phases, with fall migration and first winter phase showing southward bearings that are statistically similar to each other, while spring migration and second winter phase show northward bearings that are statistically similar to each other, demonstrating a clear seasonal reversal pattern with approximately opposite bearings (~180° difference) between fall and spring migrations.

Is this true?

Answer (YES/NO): NO